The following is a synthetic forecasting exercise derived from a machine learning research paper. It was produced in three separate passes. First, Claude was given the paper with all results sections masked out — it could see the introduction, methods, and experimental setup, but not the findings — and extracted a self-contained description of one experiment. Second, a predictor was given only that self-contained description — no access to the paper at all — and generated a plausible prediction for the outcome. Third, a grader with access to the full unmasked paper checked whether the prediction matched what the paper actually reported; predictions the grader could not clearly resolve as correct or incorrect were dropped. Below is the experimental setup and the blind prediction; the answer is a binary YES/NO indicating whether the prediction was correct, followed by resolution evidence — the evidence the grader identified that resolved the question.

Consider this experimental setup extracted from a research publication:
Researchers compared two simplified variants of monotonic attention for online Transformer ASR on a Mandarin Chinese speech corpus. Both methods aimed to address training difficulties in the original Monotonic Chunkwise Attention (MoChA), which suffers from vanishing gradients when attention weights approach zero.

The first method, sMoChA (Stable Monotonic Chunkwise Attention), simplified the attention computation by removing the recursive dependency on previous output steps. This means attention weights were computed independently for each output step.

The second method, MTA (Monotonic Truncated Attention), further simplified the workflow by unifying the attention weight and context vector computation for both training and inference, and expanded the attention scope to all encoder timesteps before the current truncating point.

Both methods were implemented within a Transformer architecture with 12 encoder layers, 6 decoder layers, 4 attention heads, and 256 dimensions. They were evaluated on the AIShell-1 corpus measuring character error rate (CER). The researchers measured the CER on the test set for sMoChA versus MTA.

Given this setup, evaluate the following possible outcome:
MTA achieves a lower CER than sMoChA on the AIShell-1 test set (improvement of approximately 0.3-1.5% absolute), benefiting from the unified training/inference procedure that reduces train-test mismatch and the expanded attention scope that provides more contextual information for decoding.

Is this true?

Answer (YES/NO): NO